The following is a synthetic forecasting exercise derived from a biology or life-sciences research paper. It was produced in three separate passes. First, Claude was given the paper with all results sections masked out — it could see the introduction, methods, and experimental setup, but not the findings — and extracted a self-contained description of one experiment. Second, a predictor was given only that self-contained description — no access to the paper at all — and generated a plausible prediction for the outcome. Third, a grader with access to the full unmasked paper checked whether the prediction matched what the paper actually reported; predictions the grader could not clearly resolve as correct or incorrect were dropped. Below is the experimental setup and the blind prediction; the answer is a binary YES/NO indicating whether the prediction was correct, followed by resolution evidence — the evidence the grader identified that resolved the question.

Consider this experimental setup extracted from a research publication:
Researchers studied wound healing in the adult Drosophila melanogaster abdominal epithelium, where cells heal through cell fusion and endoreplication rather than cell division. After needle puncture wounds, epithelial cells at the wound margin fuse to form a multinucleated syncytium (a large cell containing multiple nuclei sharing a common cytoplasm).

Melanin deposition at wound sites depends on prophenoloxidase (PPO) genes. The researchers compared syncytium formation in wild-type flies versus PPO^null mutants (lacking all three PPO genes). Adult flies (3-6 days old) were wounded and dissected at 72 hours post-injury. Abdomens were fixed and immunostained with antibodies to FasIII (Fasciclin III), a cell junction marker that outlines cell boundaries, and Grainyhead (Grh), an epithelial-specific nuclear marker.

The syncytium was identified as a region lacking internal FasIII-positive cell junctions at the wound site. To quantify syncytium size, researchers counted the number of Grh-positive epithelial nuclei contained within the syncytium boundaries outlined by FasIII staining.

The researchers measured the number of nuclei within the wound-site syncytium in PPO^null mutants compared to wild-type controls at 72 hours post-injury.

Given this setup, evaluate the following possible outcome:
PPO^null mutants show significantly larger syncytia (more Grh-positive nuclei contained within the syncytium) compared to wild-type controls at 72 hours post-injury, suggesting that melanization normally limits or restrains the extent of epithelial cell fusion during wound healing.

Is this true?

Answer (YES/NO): YES